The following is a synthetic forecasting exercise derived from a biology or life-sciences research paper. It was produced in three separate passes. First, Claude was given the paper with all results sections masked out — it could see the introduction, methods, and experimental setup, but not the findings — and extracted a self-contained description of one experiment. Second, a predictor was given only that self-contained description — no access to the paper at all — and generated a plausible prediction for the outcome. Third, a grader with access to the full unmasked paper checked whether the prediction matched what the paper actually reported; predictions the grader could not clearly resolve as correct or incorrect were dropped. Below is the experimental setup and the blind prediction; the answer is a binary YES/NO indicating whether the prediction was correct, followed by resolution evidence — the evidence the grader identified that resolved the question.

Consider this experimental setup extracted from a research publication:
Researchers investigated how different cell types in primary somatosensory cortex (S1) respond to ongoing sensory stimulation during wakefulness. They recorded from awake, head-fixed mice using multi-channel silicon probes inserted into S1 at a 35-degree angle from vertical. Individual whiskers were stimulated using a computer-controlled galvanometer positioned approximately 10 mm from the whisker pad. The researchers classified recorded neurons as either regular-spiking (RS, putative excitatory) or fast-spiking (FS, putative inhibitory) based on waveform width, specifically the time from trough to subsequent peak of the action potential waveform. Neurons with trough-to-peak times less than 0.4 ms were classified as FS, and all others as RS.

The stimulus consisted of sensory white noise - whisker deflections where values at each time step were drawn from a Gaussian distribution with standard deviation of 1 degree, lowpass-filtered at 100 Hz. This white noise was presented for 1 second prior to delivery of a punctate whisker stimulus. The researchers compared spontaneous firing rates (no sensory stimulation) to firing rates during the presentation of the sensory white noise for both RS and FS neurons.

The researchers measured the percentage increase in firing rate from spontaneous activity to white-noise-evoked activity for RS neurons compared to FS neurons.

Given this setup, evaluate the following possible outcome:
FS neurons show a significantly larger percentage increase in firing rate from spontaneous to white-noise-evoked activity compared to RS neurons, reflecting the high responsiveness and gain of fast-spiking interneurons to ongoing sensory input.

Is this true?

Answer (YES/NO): YES